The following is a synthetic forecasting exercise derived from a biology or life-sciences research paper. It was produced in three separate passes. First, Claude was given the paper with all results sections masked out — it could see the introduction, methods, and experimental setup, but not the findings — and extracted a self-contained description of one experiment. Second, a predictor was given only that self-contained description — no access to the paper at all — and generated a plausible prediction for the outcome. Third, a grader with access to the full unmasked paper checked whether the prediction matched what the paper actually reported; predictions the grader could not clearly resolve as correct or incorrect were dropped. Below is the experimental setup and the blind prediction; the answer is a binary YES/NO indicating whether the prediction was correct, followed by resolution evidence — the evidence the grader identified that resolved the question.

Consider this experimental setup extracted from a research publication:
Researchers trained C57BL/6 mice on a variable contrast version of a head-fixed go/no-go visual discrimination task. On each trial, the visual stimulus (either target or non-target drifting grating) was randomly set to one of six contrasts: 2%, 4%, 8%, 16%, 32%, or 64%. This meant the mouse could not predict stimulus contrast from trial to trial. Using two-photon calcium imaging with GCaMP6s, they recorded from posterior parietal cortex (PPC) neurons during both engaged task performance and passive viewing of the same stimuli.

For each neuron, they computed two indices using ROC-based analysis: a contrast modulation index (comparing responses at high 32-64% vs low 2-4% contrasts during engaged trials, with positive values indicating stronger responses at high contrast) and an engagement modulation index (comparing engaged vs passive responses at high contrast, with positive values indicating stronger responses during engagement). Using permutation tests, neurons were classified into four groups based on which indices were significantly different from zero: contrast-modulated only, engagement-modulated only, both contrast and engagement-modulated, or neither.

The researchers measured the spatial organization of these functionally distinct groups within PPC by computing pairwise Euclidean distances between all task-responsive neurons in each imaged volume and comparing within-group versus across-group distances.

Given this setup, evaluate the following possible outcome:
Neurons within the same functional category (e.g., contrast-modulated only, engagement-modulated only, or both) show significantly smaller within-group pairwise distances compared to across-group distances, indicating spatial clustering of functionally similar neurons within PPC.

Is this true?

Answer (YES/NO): NO